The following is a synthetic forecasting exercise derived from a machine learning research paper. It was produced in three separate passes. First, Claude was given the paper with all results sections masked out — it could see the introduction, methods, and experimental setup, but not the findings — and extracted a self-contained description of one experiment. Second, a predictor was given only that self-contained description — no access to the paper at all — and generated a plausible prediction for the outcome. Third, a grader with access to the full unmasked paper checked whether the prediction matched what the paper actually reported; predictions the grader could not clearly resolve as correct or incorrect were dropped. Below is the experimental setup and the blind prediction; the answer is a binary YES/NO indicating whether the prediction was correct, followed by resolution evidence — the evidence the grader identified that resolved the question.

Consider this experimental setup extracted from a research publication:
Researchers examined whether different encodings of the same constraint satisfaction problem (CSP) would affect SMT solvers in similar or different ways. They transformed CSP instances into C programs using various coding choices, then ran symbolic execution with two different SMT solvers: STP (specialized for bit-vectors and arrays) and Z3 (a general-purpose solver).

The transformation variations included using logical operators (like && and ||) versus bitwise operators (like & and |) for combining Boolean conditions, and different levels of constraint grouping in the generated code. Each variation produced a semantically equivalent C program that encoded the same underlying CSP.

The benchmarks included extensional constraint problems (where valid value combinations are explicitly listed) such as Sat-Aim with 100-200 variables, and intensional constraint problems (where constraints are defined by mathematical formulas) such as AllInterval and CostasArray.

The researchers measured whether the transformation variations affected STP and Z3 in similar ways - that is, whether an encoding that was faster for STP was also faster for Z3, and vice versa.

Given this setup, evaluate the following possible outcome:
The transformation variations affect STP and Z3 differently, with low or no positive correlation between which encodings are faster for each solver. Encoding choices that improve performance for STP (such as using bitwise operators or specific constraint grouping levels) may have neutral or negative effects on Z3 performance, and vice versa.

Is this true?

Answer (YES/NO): YES